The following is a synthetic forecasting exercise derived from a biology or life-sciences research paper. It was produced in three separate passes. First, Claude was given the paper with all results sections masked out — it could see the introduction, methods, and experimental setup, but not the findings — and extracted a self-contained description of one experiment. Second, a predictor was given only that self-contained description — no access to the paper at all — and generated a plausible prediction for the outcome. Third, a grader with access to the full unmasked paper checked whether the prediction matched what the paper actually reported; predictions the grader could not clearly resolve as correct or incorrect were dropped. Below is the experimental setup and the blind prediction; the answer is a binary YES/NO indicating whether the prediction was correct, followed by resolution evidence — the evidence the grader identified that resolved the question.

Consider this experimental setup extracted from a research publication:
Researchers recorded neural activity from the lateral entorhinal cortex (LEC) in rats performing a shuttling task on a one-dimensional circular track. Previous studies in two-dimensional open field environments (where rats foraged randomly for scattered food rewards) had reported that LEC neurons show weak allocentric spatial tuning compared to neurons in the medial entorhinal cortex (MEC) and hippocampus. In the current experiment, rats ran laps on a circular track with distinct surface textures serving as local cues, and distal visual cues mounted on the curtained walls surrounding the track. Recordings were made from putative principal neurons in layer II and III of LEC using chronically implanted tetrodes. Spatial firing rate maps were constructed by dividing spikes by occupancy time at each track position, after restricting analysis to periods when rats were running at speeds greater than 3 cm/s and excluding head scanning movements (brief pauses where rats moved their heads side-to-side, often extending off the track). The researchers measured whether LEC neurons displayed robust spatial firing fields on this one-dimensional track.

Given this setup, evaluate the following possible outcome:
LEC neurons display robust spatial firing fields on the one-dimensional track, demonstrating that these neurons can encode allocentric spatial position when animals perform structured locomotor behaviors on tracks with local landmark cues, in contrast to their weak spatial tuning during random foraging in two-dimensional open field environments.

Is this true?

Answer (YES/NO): YES